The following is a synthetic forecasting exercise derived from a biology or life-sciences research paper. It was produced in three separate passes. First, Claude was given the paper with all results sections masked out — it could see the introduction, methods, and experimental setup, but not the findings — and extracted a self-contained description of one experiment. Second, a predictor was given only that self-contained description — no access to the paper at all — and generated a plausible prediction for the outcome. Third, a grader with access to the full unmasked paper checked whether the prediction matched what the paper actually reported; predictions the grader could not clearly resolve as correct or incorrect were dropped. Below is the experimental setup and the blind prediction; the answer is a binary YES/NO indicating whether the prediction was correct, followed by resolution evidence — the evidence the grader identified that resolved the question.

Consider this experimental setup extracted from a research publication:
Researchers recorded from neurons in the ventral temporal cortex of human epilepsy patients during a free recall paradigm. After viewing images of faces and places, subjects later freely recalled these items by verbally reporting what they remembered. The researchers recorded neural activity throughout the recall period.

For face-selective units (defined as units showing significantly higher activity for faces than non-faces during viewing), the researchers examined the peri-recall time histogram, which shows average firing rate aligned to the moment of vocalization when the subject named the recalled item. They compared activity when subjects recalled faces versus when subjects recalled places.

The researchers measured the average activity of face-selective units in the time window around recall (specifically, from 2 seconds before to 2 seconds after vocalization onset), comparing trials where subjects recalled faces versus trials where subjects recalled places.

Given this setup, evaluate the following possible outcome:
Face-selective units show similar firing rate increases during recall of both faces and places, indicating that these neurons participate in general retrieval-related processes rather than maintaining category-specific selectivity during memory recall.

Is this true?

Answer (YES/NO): NO